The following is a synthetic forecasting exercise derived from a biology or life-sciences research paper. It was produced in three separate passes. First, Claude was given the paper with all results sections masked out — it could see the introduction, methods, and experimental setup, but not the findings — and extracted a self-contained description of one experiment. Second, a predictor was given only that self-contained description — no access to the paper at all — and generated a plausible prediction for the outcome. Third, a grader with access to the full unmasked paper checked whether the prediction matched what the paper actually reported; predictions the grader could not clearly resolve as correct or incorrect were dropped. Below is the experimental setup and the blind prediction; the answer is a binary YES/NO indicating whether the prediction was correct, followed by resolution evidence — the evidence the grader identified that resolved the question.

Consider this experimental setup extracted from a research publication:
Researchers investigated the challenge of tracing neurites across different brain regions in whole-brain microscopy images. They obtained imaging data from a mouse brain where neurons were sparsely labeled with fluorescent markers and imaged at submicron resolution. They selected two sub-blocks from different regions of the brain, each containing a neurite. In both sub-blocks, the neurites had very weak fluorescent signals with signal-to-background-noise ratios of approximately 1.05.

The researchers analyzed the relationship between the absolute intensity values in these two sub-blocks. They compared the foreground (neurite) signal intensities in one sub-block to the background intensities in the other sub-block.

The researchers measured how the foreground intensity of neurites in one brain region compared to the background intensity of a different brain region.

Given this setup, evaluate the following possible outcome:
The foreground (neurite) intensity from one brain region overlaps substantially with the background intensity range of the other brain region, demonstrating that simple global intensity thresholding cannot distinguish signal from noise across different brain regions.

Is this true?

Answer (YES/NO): NO